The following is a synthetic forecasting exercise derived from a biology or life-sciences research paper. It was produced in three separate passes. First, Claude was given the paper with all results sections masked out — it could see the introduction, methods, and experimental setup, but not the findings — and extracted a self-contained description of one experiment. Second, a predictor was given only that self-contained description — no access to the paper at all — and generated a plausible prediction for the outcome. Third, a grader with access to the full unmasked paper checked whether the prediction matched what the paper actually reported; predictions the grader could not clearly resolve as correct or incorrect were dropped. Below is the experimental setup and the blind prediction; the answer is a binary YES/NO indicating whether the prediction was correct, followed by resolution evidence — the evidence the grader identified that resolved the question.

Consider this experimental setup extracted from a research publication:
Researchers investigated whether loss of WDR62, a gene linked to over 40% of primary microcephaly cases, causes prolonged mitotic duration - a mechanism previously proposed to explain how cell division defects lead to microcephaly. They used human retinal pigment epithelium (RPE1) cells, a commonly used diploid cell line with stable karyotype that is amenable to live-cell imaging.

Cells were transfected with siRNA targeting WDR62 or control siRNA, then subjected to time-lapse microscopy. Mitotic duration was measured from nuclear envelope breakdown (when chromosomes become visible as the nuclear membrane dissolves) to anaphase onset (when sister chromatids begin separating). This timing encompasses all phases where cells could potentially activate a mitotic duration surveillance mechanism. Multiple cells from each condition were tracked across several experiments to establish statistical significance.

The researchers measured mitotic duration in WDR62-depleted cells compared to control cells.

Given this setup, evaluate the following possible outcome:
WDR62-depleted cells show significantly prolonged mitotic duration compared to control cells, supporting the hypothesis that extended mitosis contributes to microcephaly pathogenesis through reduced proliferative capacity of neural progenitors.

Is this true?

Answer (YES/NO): NO